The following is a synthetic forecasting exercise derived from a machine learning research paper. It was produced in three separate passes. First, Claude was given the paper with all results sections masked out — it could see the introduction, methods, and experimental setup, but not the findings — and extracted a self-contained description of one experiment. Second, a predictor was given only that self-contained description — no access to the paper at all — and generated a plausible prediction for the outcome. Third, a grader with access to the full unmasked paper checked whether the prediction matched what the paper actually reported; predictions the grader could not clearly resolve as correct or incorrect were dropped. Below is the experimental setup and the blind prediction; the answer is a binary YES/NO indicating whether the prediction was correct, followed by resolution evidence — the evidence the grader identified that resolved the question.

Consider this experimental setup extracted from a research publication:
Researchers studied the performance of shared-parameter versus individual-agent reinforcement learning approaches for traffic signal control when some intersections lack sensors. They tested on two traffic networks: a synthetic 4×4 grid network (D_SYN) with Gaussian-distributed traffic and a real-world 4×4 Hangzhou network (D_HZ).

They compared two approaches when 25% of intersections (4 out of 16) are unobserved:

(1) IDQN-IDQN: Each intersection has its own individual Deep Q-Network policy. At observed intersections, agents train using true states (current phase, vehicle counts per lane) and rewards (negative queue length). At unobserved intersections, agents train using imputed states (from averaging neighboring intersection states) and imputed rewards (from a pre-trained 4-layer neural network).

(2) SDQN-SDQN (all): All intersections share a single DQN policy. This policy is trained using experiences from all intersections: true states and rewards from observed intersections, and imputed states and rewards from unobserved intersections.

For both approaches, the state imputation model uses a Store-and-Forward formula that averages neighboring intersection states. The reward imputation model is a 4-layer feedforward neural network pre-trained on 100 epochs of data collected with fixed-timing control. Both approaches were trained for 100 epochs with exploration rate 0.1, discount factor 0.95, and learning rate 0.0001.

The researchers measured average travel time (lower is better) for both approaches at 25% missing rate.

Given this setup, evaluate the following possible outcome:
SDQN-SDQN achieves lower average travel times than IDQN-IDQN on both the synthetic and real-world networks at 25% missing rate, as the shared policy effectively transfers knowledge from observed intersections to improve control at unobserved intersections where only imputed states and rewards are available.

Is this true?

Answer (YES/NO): YES